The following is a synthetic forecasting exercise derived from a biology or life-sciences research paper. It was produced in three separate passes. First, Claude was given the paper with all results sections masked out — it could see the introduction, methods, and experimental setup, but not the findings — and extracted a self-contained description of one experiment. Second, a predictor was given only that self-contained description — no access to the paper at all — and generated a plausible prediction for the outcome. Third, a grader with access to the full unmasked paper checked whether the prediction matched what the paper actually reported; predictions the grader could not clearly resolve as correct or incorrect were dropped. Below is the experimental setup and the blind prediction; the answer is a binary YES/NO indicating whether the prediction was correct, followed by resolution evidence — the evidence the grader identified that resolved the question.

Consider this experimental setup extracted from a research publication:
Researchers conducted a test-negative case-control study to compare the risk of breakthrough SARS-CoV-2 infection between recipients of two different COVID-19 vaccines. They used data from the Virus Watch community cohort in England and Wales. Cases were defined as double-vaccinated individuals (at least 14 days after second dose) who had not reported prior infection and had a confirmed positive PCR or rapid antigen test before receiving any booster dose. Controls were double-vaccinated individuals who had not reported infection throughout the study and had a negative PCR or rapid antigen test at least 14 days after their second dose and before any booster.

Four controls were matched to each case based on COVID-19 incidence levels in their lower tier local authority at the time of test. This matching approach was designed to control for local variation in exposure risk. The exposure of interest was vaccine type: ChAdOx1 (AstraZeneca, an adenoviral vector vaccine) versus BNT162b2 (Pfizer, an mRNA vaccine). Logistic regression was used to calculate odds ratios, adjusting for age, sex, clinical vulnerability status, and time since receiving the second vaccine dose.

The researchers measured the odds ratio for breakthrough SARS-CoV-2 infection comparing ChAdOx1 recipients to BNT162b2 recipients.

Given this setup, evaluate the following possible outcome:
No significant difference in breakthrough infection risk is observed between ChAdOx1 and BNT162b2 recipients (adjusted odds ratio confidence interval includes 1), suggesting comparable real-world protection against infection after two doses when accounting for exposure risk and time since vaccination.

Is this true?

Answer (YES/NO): NO